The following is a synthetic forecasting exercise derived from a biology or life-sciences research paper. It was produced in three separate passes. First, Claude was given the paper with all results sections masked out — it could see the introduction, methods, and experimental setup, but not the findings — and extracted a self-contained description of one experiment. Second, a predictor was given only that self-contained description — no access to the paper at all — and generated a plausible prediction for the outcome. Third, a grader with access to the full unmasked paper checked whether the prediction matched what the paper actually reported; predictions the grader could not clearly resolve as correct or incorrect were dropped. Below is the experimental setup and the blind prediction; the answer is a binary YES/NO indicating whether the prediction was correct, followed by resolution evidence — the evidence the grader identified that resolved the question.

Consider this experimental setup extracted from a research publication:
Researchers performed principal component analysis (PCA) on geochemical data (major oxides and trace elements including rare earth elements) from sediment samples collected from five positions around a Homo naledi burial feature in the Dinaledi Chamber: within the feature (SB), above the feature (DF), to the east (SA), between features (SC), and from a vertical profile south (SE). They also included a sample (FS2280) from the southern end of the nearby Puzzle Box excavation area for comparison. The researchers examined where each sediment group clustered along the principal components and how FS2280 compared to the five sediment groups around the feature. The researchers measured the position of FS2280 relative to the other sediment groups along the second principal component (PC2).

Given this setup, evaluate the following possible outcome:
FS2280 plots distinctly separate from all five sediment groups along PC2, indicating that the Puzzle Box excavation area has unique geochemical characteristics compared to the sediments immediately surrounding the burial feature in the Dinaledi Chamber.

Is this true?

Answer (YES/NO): YES